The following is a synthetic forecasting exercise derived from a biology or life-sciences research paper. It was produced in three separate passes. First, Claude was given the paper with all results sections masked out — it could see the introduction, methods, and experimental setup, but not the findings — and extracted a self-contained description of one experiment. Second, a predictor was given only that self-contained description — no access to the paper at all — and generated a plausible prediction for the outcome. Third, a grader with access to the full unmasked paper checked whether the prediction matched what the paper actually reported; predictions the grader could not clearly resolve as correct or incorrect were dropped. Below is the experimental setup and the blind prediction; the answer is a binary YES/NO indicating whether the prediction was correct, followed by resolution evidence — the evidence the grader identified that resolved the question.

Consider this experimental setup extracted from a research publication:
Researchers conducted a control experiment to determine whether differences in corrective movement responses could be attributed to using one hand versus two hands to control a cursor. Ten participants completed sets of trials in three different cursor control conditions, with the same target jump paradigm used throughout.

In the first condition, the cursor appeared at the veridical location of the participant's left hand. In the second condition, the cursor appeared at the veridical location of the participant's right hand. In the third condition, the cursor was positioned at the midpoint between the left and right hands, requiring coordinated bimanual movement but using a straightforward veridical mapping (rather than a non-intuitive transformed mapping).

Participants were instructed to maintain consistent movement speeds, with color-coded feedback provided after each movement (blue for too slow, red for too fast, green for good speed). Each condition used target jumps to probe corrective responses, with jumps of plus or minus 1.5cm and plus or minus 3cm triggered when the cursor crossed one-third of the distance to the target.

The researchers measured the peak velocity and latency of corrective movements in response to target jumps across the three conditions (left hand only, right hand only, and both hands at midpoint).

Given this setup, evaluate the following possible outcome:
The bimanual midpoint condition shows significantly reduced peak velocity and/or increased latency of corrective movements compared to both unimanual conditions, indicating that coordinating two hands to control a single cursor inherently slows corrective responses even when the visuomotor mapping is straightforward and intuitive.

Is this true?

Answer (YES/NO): NO